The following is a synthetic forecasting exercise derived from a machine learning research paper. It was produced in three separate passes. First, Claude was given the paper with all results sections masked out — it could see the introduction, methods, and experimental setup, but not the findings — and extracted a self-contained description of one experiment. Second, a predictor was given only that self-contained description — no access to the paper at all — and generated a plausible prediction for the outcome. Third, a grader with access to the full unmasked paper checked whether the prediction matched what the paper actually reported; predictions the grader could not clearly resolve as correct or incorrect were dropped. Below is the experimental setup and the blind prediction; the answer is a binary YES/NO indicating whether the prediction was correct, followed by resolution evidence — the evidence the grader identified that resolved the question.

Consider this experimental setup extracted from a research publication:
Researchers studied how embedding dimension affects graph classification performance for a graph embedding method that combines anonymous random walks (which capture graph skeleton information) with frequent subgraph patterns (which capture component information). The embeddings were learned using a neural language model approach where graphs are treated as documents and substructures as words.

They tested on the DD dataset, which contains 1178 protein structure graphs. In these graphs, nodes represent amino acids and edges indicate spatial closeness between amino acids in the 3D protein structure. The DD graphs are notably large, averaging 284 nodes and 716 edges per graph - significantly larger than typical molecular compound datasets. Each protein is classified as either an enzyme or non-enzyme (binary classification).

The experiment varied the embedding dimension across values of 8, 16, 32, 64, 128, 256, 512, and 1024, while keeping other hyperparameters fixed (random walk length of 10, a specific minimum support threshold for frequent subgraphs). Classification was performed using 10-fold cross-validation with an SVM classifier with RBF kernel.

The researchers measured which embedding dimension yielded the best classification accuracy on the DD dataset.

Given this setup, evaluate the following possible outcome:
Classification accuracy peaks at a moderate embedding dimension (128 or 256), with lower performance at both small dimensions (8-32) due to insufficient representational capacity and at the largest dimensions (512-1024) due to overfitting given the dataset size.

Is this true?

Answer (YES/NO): NO